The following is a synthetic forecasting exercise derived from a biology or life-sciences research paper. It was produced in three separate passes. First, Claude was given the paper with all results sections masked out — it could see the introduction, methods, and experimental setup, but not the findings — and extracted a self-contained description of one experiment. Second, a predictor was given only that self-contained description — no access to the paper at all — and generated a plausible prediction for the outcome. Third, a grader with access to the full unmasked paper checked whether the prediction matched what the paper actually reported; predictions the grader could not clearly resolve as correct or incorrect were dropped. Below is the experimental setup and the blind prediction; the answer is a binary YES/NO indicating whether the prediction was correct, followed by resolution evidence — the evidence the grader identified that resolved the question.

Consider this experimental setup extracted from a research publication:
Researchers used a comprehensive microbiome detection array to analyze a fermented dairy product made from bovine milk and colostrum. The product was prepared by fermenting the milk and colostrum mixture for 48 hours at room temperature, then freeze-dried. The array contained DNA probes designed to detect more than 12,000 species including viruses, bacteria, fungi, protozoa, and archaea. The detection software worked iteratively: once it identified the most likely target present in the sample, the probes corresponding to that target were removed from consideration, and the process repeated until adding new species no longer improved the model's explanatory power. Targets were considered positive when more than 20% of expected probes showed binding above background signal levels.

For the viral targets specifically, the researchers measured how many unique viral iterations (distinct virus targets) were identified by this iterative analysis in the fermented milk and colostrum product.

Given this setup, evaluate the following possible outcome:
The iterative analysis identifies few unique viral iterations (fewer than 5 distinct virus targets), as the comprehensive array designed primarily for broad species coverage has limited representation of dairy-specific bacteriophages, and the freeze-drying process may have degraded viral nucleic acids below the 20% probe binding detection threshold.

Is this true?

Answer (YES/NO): NO